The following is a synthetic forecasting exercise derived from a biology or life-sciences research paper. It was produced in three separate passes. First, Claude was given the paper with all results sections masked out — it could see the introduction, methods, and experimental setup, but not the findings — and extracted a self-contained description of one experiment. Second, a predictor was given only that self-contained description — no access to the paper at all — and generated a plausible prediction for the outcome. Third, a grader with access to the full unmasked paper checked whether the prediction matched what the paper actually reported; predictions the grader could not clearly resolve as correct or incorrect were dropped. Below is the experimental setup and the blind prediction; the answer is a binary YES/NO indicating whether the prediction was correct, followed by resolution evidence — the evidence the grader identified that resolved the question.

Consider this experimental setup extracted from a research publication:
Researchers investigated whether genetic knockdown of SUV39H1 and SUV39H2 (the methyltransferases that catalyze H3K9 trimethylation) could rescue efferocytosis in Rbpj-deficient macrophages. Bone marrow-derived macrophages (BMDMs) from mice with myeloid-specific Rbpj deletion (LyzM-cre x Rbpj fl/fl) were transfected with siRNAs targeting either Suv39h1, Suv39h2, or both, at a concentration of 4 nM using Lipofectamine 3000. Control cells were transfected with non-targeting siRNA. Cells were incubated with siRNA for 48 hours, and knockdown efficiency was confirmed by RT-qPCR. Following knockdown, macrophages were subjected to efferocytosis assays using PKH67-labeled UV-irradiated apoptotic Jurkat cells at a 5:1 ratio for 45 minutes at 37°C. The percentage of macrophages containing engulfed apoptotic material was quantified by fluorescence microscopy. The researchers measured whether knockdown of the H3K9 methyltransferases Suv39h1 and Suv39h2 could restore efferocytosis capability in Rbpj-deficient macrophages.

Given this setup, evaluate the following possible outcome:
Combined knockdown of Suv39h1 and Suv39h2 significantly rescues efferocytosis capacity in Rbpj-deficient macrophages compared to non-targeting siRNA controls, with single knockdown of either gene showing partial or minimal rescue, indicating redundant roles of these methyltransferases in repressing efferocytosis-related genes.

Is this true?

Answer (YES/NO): NO